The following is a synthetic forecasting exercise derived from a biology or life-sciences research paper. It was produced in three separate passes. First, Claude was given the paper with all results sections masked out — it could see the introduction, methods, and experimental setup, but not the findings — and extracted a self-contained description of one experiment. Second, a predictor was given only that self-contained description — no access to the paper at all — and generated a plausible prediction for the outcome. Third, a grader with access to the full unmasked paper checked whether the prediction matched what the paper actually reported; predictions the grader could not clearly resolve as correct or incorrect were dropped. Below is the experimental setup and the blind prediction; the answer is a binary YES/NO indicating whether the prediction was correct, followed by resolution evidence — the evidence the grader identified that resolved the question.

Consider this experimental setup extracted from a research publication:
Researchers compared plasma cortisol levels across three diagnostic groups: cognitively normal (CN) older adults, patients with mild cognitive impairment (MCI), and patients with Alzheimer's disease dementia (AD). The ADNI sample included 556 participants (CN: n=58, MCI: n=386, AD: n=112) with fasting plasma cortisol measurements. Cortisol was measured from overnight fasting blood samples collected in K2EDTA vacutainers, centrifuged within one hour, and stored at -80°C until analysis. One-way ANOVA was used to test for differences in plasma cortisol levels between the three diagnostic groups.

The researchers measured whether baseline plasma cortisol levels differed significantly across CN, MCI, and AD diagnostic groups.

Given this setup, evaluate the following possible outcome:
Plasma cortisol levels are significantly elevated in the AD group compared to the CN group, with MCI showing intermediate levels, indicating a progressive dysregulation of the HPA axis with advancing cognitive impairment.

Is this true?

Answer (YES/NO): NO